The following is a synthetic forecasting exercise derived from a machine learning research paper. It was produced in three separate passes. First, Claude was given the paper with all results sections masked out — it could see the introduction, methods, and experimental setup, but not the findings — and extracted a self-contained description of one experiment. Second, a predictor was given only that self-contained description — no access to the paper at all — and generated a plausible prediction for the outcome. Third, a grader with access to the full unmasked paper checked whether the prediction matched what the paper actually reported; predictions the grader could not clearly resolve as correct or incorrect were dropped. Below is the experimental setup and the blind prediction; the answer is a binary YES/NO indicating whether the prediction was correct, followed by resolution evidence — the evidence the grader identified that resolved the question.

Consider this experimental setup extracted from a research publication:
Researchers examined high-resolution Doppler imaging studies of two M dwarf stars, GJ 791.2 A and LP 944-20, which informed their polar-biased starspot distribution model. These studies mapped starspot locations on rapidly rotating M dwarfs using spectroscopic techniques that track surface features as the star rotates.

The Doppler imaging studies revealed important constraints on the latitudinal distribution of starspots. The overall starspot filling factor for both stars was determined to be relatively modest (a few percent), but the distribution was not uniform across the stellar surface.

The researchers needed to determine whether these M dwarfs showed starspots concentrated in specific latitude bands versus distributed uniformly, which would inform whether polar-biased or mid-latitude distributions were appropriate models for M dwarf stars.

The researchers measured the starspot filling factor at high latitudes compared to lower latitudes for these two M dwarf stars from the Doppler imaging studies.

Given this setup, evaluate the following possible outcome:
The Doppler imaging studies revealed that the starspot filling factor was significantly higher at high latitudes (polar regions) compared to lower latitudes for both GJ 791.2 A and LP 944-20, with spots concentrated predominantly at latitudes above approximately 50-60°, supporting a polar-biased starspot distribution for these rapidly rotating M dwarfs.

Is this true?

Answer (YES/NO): YES